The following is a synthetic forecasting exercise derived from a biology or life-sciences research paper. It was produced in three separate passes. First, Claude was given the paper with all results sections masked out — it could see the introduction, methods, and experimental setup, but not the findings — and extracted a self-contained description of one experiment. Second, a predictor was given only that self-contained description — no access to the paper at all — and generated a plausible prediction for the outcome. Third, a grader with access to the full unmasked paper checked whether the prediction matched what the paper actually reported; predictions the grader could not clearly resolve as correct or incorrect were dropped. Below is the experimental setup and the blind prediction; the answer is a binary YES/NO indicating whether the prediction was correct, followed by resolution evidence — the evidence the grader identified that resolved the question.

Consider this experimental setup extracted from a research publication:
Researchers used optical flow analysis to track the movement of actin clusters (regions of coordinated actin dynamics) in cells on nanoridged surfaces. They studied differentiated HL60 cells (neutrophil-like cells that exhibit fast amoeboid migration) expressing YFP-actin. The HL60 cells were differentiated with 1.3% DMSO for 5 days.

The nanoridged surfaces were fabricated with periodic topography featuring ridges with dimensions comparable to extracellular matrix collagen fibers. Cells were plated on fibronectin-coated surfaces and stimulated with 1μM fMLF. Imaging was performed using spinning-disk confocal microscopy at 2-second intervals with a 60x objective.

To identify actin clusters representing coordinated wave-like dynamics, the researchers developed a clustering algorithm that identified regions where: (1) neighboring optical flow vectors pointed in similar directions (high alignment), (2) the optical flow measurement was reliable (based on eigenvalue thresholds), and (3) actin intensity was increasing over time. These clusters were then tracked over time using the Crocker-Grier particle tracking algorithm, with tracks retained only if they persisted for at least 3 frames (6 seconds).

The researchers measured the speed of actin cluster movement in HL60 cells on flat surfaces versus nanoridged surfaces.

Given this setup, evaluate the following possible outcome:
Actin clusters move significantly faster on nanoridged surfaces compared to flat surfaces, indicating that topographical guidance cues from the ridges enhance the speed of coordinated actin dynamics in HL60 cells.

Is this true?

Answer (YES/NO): NO